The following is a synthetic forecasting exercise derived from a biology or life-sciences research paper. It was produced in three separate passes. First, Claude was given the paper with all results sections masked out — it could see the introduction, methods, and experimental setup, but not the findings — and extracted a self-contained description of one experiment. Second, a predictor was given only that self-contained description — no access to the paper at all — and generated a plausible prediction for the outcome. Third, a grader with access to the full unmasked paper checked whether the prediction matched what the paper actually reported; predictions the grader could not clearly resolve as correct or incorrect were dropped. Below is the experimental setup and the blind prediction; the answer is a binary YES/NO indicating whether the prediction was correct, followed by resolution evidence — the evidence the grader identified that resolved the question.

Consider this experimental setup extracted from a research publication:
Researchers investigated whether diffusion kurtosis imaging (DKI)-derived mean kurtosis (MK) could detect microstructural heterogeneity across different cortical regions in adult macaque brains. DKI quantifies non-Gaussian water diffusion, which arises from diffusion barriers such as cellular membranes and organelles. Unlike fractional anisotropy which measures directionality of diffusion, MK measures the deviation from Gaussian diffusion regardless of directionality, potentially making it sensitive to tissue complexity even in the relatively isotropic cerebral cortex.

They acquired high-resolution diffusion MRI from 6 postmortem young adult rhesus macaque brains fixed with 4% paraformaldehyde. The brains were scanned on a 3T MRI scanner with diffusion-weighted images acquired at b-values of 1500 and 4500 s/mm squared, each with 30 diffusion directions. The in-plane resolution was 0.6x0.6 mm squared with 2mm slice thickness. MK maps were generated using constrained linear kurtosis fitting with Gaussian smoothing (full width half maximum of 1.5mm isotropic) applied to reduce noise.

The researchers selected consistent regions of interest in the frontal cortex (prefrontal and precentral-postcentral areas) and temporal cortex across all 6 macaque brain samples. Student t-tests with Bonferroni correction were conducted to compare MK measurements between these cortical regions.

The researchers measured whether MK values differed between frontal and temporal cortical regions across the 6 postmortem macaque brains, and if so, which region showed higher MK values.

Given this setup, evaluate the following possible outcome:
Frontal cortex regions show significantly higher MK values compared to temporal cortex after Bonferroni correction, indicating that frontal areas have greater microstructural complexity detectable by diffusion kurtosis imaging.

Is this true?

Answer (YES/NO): YES